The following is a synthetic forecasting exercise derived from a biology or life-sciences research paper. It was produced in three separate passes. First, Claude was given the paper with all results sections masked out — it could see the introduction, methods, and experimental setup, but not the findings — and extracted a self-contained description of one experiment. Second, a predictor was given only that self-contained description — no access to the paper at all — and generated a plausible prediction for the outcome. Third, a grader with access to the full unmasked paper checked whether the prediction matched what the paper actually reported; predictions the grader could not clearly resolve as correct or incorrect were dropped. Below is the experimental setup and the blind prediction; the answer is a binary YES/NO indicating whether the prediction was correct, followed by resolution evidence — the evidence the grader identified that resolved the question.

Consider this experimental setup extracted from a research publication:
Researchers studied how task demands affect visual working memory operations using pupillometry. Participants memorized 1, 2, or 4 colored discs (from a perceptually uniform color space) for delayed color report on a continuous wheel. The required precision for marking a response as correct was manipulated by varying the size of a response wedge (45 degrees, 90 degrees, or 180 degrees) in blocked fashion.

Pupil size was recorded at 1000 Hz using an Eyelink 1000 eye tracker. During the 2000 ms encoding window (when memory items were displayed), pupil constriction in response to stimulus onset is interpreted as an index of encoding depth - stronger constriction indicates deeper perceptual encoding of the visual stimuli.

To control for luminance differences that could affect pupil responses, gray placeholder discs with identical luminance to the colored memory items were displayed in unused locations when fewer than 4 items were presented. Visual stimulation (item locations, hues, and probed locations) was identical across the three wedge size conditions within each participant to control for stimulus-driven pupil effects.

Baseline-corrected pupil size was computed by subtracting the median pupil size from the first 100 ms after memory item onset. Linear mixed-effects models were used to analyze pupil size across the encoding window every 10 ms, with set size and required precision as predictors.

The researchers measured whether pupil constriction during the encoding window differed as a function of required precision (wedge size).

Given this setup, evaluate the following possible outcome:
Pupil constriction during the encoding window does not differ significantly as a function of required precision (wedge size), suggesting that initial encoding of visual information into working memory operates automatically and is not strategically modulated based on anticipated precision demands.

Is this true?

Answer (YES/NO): NO